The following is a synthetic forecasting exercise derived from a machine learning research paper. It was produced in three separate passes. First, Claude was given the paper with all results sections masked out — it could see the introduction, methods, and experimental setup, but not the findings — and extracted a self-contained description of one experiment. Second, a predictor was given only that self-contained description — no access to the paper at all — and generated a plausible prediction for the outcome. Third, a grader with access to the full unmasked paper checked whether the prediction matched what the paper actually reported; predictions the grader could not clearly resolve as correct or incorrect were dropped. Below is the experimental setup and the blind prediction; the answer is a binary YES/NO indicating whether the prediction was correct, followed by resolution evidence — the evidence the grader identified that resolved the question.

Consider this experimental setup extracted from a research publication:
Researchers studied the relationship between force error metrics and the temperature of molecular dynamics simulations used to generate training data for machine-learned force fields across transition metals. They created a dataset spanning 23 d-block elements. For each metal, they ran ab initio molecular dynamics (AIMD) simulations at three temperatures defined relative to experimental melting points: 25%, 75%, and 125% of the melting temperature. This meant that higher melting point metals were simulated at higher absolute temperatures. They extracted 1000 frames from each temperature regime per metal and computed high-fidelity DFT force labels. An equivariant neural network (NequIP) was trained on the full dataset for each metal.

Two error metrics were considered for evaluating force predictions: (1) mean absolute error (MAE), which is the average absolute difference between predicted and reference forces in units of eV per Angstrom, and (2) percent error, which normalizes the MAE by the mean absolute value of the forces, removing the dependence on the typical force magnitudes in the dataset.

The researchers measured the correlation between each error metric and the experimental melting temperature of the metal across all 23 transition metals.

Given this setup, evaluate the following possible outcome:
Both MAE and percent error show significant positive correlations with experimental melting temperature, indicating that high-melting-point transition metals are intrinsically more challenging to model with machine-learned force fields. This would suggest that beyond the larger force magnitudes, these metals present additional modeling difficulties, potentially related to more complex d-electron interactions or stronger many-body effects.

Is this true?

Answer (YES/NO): NO